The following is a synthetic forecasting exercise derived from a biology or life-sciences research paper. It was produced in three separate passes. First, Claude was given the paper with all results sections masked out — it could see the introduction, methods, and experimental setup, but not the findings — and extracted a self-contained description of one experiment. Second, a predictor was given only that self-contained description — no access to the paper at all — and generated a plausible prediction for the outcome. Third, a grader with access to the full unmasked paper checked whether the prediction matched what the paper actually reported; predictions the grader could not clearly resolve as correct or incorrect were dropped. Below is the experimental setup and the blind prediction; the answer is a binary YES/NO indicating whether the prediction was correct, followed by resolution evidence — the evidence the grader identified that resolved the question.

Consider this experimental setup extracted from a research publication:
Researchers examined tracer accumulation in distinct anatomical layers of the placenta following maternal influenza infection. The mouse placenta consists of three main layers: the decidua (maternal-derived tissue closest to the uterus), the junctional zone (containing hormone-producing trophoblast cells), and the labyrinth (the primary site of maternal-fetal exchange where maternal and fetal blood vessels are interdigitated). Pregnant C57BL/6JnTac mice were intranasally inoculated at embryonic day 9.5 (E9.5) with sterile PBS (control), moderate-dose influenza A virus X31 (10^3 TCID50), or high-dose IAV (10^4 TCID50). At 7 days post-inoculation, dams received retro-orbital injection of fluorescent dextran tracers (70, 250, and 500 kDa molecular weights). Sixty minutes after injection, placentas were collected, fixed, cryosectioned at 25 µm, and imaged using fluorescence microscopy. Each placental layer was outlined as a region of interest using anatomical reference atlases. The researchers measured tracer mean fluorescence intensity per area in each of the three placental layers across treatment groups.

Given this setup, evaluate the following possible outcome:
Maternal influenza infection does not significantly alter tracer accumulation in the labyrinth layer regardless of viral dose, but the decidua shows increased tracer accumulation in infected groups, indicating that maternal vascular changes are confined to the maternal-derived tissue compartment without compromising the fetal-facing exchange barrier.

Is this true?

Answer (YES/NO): NO